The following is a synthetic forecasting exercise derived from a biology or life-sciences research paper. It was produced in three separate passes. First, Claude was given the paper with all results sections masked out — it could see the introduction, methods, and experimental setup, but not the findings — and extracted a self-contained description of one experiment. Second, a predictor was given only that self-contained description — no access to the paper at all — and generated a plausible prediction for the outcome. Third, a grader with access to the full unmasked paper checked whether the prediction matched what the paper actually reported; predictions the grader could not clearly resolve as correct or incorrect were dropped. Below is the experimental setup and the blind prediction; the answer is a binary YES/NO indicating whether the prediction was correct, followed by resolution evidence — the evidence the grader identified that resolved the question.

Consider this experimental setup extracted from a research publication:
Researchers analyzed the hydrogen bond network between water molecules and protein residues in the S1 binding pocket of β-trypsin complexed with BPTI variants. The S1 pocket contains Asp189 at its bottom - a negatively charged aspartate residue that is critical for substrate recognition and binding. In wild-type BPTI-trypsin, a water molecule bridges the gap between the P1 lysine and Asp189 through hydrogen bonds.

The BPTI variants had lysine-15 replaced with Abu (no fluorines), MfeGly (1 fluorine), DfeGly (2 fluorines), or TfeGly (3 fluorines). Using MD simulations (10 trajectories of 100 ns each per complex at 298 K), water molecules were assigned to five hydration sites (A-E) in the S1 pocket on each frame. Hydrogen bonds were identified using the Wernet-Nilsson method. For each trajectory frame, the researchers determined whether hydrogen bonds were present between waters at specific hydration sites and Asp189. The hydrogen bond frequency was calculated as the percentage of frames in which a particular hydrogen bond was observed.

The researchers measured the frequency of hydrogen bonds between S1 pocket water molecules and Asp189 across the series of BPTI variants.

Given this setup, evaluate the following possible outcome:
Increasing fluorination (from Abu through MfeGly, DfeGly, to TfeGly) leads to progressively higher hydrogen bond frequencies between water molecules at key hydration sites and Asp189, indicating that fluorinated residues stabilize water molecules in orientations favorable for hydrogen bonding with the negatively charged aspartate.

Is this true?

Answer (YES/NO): NO